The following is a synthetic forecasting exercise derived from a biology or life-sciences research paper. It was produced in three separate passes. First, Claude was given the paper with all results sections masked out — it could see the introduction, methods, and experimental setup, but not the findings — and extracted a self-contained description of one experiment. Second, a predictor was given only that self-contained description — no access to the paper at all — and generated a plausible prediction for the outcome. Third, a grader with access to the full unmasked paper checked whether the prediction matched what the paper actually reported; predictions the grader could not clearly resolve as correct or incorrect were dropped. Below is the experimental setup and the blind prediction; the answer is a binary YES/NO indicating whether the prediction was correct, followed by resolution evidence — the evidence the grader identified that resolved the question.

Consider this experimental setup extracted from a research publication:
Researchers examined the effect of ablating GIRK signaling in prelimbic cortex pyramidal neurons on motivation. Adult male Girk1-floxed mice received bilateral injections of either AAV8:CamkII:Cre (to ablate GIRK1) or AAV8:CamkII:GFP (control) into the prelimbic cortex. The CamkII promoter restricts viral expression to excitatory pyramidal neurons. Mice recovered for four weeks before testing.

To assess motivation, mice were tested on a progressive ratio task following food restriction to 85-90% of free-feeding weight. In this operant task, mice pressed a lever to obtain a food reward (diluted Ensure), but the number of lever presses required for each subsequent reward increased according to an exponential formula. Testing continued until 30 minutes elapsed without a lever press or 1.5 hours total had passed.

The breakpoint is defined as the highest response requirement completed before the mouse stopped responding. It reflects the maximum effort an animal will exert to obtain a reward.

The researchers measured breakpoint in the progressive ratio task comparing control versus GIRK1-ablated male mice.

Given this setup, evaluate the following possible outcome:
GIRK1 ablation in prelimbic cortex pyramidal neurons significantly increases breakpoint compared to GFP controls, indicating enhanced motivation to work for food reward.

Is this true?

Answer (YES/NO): NO